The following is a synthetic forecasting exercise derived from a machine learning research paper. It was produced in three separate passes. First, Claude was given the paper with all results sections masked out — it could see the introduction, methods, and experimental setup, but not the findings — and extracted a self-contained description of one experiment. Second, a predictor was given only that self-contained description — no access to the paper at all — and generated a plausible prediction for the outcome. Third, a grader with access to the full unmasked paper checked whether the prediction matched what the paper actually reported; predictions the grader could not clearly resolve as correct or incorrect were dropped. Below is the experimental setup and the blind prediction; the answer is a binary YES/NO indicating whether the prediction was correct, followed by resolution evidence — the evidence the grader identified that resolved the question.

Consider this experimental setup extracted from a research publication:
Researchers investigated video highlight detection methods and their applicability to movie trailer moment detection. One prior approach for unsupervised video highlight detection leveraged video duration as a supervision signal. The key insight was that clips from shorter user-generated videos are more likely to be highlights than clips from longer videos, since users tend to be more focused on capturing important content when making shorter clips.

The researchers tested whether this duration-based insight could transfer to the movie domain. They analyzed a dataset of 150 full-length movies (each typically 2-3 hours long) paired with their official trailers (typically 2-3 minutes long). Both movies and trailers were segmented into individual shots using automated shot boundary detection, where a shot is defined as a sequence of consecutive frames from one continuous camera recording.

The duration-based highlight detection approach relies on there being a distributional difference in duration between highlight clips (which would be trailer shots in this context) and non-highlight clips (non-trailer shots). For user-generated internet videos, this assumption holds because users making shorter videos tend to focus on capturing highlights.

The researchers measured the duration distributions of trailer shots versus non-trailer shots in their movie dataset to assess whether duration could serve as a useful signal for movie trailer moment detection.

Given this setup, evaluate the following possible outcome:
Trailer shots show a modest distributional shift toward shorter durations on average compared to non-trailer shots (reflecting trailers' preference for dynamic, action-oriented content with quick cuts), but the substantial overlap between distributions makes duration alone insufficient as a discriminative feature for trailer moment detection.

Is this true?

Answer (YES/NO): NO